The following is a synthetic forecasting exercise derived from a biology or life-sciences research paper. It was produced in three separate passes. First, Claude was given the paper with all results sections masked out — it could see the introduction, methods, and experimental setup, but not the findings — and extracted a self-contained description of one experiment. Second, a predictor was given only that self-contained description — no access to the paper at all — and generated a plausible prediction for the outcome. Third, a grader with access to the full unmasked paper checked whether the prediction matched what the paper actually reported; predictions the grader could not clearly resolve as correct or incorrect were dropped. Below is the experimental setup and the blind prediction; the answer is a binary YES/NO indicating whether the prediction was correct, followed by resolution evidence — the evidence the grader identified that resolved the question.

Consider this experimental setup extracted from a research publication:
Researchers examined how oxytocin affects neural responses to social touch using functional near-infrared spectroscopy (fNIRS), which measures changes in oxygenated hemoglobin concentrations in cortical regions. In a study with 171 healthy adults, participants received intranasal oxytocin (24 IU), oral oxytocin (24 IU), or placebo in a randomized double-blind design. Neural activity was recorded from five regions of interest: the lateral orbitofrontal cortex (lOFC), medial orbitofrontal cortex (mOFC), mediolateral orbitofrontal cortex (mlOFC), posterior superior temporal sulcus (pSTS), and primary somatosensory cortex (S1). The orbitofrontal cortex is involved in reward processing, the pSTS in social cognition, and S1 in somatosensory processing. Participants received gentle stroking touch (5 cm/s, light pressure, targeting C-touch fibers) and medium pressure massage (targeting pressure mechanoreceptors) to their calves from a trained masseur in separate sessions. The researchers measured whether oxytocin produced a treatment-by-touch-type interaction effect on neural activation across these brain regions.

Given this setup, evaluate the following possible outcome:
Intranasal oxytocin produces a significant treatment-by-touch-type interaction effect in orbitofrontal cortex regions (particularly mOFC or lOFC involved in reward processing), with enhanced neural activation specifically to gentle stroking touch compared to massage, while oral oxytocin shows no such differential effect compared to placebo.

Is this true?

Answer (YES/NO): NO